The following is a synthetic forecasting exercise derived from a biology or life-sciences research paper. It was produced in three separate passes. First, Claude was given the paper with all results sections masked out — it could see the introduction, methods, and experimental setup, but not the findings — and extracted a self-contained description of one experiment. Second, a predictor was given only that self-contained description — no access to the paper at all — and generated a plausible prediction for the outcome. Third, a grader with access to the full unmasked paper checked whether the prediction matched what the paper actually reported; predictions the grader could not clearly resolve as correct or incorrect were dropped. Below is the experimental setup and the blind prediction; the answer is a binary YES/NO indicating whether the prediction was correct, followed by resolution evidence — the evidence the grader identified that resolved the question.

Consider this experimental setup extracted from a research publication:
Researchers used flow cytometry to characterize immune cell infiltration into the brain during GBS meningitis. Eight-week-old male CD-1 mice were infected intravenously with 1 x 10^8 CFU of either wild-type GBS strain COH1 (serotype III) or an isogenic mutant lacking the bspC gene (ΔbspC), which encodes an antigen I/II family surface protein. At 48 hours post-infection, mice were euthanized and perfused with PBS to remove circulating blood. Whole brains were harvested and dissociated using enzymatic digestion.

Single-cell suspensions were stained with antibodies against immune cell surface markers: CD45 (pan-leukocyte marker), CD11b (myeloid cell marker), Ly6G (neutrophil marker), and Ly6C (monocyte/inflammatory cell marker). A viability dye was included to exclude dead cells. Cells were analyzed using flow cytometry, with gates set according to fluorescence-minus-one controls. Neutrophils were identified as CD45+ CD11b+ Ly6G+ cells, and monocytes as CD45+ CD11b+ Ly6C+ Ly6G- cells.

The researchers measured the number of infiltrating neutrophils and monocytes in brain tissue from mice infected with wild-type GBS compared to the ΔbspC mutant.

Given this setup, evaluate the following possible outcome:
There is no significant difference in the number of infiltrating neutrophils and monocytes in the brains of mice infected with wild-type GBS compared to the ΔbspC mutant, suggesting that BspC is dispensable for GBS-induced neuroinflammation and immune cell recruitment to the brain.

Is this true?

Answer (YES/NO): NO